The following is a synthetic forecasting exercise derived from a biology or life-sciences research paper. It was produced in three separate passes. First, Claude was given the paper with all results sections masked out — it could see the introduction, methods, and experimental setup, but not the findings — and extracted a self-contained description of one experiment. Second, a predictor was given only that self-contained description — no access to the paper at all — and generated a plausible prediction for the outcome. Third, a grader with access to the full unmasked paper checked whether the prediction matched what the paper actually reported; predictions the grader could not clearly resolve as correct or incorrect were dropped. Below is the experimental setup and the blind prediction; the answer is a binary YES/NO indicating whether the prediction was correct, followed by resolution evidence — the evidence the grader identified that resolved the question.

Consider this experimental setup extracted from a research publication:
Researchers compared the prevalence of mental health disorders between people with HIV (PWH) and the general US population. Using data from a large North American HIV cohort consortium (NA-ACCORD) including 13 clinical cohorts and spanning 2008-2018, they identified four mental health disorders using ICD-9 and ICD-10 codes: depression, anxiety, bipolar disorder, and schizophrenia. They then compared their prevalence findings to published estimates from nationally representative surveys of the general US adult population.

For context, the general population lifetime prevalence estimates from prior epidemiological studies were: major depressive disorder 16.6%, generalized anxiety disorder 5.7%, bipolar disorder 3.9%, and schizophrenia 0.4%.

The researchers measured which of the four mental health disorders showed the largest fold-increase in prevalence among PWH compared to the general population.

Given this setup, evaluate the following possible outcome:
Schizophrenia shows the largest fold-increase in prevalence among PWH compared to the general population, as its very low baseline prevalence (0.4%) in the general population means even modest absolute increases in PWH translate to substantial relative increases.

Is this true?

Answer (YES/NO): YES